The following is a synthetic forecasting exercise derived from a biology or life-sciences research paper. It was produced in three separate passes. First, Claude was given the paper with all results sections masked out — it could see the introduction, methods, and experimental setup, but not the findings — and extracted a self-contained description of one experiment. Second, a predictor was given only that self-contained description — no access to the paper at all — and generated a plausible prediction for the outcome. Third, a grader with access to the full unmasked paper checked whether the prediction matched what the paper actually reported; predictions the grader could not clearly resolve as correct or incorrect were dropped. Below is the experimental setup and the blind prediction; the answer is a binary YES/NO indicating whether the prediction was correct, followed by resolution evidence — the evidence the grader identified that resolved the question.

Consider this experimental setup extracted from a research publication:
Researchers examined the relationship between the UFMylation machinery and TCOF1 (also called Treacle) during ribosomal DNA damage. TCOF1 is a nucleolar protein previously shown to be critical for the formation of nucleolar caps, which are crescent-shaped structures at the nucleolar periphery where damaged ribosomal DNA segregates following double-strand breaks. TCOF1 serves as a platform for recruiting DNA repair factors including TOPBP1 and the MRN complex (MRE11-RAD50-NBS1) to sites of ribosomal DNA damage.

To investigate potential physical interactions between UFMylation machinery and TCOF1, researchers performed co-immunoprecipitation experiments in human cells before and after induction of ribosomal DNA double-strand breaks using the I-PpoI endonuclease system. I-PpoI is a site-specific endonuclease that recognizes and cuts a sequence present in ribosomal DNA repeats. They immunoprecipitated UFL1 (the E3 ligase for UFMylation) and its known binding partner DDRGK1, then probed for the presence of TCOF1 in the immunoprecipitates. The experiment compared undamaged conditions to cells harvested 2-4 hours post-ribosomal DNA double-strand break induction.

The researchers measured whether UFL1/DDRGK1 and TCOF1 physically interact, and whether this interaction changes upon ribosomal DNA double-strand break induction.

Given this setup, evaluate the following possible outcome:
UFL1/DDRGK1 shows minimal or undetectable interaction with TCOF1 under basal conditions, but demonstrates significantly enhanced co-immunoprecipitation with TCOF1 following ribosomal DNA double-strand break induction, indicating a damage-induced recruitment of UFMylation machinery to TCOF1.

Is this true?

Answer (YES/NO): YES